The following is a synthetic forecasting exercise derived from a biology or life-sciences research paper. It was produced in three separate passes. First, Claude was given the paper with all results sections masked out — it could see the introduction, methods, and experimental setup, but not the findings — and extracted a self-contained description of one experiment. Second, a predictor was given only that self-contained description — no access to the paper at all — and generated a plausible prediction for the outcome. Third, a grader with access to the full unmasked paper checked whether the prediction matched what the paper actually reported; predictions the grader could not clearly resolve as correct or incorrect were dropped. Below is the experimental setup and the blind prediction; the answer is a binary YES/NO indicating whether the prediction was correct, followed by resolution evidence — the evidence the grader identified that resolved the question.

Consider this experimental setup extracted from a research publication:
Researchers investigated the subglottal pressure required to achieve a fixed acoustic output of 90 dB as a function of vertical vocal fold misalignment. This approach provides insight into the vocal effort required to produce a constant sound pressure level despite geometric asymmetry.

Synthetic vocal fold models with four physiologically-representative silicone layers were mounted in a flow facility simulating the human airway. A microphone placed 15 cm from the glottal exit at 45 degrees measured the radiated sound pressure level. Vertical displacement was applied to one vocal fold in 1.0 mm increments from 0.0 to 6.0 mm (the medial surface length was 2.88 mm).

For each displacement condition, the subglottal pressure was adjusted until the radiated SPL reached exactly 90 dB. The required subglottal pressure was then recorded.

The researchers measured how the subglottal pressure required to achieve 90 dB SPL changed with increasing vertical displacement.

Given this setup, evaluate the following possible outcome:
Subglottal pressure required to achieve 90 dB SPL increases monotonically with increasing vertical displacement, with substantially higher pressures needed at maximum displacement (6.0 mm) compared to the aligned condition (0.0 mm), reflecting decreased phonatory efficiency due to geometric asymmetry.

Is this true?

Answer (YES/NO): NO